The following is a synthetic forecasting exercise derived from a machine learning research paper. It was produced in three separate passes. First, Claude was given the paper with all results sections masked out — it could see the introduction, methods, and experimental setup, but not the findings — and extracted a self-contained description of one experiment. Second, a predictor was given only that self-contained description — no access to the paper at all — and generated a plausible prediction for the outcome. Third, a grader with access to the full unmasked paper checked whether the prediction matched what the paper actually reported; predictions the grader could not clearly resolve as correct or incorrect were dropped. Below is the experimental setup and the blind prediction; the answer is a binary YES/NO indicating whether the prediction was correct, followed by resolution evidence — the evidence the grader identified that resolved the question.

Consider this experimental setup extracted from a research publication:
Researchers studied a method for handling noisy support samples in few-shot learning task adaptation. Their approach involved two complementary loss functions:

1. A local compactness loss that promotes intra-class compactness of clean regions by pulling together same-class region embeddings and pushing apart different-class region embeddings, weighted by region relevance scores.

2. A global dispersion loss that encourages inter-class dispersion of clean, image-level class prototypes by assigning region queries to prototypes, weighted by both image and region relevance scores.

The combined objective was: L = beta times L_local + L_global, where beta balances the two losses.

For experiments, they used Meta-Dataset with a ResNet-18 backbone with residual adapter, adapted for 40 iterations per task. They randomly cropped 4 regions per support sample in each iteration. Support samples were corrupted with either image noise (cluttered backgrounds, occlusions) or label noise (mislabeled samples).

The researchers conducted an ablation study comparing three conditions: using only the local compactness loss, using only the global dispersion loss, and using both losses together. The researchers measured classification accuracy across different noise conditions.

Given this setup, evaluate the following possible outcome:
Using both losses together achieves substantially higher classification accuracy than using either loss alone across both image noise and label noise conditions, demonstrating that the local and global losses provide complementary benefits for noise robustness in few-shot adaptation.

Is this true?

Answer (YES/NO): NO